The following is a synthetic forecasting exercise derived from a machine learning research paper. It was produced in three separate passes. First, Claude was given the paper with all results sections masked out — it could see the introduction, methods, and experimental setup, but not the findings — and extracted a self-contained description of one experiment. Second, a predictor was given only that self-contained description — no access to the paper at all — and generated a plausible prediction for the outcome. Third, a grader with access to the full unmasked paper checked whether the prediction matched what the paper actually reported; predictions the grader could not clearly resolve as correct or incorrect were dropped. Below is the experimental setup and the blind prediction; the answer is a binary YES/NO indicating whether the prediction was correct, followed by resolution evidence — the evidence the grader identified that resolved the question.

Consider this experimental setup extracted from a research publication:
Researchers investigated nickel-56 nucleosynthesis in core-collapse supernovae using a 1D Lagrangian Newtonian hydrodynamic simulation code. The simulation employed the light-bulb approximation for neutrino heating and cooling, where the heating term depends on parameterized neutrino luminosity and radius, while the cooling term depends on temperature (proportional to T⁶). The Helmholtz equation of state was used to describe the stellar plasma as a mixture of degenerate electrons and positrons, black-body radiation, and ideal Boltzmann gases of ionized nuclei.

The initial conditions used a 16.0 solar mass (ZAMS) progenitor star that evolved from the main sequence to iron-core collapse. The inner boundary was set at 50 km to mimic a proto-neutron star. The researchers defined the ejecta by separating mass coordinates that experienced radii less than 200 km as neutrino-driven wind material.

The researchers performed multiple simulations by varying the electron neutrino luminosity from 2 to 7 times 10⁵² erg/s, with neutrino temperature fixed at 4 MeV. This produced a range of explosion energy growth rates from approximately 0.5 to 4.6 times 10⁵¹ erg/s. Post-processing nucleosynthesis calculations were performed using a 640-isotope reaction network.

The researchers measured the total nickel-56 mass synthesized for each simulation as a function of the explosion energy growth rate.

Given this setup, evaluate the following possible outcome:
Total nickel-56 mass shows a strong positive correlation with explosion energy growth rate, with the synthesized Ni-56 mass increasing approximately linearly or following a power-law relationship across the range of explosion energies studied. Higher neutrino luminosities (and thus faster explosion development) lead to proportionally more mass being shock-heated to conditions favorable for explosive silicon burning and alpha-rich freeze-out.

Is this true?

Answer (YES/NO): YES